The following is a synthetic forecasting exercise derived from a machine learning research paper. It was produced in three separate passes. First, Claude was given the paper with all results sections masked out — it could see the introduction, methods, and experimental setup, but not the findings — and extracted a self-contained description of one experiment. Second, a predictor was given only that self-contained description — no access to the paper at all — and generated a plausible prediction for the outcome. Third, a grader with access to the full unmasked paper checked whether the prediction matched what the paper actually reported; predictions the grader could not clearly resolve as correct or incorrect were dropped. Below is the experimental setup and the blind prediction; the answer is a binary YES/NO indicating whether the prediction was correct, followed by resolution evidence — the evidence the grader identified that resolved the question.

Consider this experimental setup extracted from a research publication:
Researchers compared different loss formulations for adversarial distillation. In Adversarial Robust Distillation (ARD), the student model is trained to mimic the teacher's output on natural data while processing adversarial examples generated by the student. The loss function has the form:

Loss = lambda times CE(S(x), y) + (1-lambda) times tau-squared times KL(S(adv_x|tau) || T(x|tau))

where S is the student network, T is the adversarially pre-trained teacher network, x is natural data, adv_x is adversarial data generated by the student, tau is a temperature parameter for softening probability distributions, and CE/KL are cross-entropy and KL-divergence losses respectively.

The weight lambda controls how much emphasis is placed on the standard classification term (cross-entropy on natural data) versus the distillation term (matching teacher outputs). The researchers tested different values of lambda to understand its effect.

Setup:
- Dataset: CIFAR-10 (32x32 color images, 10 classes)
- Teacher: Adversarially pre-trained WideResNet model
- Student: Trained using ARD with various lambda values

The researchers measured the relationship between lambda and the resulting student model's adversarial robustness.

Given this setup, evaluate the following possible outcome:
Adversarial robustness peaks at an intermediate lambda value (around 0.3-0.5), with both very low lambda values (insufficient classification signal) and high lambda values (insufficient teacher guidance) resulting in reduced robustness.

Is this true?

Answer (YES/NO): NO